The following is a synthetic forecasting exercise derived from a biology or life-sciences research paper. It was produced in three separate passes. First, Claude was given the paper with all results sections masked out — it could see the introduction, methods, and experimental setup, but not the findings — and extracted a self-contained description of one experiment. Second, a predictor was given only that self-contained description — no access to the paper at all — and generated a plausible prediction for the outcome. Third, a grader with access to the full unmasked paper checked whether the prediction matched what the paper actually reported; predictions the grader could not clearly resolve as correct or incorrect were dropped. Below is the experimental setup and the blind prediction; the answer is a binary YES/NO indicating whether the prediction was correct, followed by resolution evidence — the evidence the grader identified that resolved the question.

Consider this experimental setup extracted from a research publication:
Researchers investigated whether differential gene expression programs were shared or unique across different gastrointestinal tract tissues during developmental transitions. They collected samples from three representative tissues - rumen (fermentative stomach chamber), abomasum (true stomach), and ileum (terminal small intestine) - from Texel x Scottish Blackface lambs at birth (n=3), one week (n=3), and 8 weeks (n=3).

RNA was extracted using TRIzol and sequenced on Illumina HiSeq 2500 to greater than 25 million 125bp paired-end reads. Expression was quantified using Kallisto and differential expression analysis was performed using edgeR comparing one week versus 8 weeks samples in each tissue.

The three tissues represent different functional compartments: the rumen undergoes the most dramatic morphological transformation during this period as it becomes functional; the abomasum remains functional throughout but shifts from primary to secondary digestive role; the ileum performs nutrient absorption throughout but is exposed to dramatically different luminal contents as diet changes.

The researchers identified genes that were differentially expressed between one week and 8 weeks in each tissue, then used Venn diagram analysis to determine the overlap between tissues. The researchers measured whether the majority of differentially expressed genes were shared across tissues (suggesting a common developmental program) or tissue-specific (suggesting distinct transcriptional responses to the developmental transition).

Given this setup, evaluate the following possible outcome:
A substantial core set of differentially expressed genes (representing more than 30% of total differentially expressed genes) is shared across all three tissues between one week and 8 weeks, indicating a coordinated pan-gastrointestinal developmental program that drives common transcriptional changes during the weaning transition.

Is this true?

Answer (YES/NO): NO